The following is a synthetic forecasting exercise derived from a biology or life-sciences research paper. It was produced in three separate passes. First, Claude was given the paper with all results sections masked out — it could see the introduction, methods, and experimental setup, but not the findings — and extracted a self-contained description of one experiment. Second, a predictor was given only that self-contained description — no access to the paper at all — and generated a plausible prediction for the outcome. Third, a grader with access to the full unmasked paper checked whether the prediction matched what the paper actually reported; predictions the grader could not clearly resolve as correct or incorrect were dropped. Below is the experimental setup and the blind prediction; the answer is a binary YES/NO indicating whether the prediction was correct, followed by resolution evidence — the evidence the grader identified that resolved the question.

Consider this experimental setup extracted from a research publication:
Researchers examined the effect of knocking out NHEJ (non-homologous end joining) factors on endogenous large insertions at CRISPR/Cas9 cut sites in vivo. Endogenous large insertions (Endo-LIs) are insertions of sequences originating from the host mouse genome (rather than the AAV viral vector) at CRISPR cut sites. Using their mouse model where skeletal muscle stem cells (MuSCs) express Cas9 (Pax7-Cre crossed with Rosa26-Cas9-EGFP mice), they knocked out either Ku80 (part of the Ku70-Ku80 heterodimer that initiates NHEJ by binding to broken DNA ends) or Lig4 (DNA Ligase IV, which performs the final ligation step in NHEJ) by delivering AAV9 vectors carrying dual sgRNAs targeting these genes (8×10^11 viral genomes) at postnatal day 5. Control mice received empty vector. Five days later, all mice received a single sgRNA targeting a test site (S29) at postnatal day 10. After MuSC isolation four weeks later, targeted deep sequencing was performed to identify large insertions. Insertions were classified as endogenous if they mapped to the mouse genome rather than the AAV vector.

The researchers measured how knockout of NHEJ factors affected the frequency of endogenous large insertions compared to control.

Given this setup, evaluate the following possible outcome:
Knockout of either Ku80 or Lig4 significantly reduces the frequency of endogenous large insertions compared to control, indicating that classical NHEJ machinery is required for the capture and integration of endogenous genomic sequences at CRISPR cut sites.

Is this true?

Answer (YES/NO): NO